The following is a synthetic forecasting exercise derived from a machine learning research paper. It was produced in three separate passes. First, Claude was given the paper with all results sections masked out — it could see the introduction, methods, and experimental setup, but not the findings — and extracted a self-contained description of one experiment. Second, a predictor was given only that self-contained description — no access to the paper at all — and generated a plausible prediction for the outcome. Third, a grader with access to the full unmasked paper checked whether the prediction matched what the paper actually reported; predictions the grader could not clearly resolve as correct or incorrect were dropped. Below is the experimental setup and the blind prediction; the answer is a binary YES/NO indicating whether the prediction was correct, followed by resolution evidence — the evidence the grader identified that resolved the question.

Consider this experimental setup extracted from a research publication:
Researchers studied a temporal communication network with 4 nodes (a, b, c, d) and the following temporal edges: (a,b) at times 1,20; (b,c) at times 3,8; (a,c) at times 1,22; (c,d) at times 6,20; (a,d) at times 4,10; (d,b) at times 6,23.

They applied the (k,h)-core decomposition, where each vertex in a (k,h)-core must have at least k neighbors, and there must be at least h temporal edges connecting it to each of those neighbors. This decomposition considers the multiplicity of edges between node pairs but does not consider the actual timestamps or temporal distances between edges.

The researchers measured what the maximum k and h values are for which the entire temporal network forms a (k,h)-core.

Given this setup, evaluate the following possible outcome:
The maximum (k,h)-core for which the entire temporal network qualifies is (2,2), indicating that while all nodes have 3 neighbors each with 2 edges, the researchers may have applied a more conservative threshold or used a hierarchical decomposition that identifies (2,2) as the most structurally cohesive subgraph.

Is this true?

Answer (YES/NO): NO